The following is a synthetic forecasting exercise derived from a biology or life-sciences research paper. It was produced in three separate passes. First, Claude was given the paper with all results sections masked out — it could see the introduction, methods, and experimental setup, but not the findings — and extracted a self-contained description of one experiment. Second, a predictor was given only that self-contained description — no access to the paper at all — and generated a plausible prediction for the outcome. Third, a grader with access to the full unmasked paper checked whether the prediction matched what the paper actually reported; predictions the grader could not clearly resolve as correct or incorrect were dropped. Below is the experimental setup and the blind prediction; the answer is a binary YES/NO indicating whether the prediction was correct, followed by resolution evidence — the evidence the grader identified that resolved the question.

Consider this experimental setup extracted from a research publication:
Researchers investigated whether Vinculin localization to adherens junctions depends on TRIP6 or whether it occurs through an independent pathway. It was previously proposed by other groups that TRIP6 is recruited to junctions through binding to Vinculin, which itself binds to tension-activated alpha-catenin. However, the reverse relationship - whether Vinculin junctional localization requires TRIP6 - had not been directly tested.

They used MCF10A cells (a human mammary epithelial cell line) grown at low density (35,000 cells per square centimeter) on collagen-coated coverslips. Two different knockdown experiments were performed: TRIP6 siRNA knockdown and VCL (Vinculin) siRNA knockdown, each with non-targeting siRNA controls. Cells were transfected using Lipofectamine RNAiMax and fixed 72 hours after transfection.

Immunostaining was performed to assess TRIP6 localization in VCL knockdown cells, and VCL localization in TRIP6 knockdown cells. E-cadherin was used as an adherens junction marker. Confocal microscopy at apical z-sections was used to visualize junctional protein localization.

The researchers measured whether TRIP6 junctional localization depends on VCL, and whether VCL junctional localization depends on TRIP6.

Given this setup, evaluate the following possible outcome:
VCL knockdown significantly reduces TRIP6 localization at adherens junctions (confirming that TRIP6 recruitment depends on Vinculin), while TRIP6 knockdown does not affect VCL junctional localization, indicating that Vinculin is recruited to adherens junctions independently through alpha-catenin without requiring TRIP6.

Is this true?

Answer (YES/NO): NO